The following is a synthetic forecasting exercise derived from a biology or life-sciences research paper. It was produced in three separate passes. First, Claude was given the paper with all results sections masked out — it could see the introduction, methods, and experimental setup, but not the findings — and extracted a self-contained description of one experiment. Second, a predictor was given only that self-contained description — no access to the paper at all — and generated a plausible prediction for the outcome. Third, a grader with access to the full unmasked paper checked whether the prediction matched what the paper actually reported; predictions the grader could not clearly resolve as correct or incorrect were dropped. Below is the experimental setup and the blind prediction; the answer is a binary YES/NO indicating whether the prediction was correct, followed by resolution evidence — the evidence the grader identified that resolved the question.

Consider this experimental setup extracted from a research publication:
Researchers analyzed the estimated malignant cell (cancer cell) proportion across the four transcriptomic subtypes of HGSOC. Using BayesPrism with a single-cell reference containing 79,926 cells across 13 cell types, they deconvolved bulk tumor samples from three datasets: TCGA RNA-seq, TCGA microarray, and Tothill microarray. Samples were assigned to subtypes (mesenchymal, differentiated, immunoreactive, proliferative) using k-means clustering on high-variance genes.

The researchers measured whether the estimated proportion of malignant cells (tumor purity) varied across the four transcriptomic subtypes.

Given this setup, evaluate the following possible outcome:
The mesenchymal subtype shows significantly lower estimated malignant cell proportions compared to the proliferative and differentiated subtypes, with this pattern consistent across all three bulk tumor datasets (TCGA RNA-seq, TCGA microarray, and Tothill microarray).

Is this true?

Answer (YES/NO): YES